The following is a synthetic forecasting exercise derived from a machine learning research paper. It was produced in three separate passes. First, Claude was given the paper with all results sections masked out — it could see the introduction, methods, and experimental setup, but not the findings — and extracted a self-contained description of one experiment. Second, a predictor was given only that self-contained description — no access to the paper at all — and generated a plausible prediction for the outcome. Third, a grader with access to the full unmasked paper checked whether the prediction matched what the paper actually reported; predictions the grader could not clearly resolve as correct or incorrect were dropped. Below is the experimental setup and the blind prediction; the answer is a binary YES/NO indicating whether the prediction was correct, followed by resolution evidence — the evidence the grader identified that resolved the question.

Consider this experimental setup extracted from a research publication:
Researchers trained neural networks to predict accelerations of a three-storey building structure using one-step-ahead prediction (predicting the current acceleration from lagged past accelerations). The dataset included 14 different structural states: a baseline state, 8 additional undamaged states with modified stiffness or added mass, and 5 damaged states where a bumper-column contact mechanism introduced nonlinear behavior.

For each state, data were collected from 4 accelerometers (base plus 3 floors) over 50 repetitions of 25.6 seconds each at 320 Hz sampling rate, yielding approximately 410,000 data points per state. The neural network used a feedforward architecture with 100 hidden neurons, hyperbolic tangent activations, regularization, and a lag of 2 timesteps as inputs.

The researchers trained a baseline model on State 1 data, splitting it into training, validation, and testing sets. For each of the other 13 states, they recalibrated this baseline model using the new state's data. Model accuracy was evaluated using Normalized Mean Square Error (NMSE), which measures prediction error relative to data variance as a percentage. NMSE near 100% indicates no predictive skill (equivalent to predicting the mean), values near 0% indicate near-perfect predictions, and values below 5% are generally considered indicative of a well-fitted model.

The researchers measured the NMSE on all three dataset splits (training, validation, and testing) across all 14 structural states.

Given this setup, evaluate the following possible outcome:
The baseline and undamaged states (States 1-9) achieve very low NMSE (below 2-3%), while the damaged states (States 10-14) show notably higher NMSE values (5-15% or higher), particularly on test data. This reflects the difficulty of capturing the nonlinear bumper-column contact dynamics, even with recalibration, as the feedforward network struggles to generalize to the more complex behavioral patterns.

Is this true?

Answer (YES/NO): NO